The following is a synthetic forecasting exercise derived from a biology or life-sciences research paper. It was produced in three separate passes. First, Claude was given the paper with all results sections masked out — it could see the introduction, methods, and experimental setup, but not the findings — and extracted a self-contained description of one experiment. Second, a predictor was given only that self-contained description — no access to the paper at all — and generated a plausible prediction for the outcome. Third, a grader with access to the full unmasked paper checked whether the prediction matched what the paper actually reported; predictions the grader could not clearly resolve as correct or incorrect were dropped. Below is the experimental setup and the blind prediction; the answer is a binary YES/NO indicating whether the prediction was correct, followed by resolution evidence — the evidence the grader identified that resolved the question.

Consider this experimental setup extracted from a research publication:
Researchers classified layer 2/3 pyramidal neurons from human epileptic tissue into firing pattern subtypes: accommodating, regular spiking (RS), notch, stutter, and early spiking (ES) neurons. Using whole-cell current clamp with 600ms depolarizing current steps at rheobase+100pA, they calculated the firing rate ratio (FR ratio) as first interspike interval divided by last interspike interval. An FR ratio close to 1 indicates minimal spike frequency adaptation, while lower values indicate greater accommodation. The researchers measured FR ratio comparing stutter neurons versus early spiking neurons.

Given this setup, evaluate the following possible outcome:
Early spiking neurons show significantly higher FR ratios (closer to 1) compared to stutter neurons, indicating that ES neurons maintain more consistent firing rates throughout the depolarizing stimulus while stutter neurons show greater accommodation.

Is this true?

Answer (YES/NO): YES